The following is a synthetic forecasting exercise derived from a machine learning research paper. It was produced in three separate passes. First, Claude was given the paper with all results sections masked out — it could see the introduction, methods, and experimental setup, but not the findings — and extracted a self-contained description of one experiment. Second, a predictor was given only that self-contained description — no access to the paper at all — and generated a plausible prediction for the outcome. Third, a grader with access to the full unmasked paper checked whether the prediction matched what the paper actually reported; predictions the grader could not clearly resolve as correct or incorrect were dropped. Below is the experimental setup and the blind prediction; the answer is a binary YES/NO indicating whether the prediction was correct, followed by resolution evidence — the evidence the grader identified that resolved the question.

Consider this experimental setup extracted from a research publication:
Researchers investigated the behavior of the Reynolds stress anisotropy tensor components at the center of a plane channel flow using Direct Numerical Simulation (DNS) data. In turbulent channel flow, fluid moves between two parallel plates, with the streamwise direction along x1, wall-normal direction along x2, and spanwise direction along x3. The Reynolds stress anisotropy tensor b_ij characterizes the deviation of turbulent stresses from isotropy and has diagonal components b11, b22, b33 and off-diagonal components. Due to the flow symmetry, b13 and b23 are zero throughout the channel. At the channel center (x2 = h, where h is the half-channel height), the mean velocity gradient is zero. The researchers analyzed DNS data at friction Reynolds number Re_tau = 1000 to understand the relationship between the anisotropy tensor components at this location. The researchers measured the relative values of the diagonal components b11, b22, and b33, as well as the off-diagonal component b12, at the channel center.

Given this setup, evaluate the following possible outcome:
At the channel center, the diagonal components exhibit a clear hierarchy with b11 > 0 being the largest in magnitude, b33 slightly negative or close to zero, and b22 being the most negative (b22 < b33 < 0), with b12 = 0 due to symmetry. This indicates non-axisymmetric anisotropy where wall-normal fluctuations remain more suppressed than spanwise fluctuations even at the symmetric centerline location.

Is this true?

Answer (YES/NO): NO